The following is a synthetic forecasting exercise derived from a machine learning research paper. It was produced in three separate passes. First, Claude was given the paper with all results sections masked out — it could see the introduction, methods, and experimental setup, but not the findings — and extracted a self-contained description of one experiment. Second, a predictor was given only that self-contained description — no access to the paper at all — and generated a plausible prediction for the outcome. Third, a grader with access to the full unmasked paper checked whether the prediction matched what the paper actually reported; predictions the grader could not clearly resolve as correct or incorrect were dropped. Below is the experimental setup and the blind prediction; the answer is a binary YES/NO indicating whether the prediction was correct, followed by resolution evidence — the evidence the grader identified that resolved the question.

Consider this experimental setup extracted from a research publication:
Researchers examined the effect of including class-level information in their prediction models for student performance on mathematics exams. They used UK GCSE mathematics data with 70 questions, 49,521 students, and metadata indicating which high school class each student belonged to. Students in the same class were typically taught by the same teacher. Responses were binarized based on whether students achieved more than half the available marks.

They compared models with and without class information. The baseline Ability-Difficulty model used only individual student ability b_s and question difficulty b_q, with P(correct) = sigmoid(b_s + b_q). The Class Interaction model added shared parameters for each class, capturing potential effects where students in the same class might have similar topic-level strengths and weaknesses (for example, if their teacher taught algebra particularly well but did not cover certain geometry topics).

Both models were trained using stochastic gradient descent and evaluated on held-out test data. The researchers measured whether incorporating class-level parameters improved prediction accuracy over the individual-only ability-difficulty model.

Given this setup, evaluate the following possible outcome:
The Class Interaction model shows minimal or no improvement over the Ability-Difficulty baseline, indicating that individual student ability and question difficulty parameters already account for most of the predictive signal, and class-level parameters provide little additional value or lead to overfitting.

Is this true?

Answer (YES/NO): NO